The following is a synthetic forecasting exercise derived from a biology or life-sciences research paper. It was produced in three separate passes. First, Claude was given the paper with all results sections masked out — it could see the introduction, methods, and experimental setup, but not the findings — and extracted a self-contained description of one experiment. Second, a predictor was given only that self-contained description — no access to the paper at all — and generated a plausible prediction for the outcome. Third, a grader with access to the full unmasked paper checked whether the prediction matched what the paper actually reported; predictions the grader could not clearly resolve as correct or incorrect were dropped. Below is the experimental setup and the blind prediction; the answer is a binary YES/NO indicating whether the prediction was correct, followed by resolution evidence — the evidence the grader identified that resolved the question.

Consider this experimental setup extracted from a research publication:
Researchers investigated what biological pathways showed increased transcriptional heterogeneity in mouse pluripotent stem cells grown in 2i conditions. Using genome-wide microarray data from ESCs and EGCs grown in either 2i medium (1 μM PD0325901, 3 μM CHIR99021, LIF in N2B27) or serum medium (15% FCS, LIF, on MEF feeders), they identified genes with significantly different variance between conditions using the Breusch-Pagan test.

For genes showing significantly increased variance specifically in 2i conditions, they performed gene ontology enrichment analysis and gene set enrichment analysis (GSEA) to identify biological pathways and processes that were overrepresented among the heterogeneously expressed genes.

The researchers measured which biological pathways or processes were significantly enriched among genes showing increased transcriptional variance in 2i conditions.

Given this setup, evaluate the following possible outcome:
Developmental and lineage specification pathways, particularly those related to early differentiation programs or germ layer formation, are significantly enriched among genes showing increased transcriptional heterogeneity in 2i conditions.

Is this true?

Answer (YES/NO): NO